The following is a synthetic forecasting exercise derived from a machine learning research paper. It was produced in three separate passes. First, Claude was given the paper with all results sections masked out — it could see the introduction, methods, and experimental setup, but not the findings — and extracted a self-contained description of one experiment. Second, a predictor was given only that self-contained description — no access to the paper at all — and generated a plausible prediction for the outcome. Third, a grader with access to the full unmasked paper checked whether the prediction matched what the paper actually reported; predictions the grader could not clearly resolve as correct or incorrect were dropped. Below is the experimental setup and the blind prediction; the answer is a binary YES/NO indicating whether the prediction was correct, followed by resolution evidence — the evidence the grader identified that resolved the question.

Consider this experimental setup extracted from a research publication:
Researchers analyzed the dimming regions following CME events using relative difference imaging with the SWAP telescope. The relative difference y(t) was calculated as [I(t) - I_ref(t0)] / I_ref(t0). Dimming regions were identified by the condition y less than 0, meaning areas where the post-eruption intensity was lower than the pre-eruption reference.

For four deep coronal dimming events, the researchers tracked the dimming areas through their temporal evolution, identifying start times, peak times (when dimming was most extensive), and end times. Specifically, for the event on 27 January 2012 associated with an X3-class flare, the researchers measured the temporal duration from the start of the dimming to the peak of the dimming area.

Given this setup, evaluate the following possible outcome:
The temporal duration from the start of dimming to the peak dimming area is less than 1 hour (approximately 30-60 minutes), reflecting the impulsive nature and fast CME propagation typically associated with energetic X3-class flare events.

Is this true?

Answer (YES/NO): YES